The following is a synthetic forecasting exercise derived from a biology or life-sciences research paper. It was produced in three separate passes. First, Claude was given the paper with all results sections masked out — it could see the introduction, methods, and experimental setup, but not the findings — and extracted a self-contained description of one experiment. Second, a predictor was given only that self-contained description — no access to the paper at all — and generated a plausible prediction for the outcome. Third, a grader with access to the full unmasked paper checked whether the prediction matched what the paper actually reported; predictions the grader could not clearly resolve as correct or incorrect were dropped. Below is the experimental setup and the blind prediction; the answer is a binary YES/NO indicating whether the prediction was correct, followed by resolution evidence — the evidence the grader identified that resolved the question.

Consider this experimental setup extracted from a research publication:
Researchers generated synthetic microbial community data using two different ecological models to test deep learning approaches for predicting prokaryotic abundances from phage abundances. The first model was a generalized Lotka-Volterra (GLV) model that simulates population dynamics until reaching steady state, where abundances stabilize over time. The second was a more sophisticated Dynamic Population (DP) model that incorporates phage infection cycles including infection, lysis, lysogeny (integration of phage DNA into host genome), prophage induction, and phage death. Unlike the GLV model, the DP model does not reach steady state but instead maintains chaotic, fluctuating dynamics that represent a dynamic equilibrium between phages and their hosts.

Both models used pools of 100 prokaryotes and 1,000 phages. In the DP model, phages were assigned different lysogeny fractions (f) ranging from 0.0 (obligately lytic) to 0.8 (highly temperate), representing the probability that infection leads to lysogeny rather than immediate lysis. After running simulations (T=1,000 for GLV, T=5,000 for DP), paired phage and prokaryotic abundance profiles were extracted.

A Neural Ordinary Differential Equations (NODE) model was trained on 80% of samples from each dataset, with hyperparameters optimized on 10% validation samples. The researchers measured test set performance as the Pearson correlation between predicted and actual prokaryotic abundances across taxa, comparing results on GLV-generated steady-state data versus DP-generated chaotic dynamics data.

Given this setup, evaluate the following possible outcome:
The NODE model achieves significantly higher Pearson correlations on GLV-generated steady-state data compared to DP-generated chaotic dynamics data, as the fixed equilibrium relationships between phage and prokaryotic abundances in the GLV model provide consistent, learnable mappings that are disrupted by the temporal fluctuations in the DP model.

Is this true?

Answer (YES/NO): YES